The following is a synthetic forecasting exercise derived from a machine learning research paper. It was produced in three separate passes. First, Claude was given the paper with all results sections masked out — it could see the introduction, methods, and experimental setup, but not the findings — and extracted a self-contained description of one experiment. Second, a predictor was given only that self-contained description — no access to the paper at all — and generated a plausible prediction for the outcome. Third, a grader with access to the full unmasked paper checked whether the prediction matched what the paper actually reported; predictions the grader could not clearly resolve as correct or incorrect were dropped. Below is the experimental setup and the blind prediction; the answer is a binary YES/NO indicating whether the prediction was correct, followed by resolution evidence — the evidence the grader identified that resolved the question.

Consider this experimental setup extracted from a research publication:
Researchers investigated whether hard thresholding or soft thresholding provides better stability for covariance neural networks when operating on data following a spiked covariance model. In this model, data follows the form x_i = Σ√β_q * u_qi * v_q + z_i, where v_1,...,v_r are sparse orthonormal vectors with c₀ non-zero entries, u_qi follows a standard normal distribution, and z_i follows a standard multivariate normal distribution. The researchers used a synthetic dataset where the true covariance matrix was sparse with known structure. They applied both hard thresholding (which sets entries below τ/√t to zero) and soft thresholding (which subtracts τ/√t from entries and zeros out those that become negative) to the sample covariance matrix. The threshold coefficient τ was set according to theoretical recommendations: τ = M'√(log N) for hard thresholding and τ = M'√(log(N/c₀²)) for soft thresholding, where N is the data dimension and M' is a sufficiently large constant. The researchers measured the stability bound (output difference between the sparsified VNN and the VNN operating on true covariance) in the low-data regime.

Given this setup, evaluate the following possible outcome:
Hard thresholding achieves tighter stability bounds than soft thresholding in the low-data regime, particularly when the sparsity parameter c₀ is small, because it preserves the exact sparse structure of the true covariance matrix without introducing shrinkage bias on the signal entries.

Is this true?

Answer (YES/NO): NO